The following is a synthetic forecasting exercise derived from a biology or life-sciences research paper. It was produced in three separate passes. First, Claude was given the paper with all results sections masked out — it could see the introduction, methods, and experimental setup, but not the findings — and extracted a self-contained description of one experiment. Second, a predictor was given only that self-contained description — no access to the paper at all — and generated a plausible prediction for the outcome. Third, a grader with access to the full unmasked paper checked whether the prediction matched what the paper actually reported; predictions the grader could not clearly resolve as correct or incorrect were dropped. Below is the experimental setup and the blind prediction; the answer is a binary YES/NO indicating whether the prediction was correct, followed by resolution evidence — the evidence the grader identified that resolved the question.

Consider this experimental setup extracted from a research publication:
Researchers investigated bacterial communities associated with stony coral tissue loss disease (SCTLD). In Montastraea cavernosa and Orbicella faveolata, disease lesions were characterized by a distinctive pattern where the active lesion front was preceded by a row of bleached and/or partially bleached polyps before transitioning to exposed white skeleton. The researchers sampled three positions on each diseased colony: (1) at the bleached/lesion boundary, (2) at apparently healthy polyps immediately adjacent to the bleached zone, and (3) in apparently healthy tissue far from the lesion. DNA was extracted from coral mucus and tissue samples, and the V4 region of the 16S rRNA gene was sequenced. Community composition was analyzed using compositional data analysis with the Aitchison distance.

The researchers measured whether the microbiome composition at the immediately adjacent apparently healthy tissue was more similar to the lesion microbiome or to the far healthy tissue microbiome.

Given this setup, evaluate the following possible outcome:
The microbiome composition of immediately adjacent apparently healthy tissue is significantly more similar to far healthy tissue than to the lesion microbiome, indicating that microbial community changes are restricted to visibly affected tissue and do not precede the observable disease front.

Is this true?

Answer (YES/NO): NO